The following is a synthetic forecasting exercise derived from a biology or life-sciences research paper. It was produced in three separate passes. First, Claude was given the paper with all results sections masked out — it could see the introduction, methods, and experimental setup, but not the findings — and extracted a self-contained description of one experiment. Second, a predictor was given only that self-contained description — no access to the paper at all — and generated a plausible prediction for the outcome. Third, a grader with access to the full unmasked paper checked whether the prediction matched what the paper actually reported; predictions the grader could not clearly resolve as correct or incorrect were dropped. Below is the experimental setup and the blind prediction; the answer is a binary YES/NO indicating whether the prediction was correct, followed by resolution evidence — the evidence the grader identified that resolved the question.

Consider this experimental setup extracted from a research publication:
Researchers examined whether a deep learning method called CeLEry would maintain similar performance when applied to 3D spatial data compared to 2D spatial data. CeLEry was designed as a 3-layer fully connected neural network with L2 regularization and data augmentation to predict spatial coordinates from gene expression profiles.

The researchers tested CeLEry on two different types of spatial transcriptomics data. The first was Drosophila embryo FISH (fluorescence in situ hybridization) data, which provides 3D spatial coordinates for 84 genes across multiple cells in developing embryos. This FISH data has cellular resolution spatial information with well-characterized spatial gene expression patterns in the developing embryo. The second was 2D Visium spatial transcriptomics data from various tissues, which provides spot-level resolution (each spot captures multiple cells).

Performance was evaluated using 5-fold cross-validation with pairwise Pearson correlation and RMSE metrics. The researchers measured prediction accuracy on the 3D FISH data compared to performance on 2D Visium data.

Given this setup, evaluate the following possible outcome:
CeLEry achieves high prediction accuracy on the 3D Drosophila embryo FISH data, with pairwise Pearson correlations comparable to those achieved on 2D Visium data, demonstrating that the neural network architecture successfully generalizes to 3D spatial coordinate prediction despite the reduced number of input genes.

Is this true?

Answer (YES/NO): NO